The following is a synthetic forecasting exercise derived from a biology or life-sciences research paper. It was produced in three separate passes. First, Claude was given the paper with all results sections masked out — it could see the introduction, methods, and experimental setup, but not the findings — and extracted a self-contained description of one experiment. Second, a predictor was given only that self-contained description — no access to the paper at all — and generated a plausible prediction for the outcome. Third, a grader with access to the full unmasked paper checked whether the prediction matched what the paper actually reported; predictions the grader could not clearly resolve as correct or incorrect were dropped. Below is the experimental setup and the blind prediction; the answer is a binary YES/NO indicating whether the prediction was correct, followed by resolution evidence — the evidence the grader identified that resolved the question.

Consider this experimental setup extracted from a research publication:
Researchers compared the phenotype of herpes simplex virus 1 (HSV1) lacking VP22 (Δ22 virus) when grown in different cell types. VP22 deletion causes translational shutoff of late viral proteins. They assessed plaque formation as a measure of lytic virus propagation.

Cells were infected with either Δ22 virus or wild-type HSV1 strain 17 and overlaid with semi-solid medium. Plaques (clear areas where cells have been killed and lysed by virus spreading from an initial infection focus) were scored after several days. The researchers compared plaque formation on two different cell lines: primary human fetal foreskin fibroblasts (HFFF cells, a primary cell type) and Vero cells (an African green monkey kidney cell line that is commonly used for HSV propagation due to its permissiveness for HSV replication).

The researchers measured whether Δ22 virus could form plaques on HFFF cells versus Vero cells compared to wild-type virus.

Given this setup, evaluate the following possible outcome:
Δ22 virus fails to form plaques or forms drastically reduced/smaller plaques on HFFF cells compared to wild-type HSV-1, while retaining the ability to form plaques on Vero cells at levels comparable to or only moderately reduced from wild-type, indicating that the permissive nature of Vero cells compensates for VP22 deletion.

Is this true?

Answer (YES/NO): YES